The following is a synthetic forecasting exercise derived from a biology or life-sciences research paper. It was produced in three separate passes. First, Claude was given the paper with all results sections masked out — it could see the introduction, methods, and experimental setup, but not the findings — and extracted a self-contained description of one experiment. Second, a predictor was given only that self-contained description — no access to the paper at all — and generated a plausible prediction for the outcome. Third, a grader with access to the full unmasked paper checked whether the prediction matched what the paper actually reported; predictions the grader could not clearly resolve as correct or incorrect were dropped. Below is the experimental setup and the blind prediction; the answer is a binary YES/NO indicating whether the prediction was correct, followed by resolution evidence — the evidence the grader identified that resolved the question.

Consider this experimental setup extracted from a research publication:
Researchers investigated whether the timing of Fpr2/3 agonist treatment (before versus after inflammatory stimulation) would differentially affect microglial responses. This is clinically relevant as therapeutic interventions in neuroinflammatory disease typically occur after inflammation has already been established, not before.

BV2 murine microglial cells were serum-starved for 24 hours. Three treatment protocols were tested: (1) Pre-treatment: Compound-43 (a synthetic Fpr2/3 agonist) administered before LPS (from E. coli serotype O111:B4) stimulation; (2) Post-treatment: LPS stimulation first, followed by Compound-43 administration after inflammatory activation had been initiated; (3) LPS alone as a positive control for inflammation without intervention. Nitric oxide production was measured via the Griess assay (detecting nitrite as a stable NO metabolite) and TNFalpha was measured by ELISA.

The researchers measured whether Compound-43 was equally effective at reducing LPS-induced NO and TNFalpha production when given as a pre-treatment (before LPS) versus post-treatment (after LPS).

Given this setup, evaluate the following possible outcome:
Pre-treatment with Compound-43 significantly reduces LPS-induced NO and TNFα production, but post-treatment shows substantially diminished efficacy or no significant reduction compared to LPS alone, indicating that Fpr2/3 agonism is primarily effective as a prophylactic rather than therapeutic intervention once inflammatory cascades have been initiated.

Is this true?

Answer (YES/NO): NO